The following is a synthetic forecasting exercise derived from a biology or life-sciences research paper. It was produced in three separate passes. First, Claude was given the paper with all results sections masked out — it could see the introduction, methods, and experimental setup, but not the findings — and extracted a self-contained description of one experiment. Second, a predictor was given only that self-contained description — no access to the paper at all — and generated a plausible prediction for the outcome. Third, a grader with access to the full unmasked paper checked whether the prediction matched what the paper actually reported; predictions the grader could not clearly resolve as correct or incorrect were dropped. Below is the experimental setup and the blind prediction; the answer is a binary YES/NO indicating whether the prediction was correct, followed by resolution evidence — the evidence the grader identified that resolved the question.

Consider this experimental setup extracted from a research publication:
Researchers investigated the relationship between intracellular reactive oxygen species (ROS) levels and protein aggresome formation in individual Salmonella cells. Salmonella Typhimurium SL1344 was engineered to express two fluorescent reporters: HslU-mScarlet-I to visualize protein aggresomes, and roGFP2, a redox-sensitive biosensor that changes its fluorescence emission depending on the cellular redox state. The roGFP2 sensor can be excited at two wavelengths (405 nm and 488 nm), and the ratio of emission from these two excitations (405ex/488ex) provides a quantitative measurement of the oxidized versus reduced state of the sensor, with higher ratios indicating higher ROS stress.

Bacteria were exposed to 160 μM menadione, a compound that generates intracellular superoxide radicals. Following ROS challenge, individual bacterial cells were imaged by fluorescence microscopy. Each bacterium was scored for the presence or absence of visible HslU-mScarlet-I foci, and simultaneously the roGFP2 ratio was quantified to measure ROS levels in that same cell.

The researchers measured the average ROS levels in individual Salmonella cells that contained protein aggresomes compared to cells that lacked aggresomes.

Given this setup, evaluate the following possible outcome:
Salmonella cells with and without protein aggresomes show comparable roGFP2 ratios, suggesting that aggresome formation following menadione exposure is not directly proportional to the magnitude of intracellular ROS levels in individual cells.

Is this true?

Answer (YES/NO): NO